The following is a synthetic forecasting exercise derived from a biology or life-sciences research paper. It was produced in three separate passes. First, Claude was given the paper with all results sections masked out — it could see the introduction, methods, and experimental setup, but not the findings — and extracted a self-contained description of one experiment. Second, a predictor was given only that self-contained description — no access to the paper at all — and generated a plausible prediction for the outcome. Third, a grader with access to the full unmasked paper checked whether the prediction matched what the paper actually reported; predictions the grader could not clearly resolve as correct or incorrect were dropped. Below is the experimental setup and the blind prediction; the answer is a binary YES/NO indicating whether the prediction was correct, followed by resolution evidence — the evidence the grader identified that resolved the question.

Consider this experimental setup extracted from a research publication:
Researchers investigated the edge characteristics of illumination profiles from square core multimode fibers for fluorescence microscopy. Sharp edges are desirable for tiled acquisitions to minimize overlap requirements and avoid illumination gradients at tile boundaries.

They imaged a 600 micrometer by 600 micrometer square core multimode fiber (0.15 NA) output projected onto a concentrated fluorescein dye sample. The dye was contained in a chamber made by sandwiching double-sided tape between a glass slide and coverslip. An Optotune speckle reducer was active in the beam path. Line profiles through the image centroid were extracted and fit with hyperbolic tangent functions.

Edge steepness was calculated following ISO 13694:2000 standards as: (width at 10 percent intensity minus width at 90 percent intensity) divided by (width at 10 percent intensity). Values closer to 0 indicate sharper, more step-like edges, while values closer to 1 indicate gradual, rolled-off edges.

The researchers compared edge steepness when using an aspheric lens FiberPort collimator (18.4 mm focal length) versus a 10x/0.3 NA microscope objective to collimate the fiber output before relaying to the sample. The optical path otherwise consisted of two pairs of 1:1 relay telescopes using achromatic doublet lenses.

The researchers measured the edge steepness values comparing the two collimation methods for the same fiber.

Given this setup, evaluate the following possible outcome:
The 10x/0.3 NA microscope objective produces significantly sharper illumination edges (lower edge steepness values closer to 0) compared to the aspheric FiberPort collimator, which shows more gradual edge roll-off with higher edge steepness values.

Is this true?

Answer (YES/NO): NO